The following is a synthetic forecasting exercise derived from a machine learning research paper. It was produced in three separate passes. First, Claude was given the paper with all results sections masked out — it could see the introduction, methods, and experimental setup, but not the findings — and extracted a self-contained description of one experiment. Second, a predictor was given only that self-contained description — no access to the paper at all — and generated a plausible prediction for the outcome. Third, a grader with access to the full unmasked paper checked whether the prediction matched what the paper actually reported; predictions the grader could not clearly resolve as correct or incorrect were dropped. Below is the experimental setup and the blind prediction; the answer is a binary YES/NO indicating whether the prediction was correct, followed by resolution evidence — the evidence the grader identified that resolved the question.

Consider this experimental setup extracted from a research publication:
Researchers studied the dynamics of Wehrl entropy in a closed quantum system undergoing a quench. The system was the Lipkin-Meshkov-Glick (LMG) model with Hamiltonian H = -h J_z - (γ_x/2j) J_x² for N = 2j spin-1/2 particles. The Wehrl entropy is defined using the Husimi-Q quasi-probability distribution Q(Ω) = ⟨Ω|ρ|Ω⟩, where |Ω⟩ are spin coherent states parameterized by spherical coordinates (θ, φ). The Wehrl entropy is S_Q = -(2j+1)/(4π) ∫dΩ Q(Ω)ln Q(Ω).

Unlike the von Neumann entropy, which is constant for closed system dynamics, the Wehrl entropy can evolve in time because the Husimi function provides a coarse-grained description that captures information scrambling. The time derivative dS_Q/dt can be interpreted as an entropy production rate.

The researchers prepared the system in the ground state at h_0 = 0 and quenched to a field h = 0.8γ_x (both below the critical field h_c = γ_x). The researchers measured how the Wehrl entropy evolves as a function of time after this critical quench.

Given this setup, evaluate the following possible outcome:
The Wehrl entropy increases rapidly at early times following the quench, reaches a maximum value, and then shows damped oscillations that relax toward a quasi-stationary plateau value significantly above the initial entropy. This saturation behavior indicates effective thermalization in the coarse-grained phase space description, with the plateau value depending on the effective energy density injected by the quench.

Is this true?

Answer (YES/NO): NO